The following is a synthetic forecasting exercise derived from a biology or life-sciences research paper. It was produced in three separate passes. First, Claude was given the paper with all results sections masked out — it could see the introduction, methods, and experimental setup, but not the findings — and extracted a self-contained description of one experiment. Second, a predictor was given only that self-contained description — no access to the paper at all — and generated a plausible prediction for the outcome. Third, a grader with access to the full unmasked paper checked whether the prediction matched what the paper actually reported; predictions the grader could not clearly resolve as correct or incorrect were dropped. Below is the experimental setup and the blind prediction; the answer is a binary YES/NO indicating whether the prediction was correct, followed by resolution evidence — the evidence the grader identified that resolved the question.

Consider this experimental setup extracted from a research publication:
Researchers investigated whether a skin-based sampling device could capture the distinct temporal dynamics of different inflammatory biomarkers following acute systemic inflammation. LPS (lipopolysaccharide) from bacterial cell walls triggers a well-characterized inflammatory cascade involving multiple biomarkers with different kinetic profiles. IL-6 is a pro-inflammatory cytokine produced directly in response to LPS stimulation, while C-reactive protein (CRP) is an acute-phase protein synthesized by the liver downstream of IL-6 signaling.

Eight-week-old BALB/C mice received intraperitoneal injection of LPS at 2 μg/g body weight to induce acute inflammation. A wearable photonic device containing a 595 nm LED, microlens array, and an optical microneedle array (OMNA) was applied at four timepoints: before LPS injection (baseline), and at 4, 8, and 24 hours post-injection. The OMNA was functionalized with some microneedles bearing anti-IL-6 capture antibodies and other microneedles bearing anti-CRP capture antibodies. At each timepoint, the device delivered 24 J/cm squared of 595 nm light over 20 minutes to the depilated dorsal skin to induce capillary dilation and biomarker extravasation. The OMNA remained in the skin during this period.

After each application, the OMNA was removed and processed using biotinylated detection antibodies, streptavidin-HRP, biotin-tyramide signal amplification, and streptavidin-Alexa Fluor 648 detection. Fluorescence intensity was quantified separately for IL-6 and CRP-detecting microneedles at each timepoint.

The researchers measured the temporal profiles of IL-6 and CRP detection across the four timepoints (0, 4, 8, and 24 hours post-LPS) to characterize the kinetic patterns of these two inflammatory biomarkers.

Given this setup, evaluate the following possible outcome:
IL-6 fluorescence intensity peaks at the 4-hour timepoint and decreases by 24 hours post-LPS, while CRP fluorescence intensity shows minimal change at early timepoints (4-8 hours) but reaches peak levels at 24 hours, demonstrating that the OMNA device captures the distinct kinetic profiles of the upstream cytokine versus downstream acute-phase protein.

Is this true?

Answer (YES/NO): YES